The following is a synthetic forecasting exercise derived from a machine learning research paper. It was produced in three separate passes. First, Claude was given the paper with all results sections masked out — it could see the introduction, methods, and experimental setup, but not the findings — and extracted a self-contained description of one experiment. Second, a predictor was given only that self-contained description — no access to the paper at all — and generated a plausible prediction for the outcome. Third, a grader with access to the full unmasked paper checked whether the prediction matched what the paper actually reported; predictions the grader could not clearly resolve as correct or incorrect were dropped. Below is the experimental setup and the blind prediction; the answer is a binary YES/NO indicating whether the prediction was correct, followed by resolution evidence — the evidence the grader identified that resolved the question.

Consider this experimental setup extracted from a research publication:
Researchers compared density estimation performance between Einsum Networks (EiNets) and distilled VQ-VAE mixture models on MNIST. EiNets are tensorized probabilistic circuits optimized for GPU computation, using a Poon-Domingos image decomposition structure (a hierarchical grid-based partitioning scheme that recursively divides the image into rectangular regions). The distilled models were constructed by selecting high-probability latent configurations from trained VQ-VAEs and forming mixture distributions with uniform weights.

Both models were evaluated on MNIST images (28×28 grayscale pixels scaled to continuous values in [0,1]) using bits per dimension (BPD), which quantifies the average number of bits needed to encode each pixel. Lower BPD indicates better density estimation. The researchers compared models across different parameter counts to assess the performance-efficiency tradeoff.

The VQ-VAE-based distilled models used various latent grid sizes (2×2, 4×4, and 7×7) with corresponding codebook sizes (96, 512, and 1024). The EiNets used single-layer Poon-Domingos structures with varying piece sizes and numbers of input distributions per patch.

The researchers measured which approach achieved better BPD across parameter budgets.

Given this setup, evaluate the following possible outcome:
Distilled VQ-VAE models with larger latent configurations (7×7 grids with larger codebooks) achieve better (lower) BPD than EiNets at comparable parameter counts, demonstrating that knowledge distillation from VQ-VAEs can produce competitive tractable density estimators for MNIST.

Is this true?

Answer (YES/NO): NO